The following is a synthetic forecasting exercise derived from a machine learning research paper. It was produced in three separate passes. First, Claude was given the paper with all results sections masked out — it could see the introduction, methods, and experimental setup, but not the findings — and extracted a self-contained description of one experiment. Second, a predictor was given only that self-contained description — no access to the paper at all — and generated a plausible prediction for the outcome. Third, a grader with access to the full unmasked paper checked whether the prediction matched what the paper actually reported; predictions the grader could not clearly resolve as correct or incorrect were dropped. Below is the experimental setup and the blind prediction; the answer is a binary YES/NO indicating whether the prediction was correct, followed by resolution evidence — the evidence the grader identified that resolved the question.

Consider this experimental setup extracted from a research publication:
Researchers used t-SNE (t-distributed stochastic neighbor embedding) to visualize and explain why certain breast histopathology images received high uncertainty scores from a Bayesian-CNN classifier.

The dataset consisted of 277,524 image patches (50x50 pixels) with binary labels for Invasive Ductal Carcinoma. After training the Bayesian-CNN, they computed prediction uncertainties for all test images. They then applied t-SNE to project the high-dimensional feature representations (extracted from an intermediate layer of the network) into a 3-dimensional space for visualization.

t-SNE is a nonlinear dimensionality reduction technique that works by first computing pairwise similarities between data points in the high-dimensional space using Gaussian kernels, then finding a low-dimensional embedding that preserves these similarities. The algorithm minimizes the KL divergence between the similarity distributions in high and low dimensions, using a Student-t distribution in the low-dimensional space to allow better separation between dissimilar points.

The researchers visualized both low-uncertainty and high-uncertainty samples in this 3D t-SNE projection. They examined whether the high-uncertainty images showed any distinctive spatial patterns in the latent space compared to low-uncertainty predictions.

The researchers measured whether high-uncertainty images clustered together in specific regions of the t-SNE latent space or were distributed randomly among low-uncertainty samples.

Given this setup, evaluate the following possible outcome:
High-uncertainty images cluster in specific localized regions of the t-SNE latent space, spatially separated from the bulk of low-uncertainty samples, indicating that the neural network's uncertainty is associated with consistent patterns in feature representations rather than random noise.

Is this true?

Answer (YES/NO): NO